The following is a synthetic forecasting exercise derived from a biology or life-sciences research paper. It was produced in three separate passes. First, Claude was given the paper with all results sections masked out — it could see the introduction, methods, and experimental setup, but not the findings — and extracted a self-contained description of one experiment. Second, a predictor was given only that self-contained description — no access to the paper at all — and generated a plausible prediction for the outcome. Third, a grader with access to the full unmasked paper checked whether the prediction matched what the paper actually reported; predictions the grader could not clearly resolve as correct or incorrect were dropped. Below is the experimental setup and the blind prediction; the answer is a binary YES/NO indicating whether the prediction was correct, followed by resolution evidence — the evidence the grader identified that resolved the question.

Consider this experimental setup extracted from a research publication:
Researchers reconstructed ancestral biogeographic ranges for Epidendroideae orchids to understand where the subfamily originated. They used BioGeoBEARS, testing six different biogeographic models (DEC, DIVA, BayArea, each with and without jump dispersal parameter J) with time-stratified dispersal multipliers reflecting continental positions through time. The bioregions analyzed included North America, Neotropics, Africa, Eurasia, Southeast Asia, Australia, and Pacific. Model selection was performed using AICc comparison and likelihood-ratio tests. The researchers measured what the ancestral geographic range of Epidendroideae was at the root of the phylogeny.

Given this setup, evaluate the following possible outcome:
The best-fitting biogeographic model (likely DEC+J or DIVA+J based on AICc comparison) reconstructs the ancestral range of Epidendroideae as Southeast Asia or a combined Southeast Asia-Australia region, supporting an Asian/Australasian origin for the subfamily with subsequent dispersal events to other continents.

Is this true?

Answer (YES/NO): NO